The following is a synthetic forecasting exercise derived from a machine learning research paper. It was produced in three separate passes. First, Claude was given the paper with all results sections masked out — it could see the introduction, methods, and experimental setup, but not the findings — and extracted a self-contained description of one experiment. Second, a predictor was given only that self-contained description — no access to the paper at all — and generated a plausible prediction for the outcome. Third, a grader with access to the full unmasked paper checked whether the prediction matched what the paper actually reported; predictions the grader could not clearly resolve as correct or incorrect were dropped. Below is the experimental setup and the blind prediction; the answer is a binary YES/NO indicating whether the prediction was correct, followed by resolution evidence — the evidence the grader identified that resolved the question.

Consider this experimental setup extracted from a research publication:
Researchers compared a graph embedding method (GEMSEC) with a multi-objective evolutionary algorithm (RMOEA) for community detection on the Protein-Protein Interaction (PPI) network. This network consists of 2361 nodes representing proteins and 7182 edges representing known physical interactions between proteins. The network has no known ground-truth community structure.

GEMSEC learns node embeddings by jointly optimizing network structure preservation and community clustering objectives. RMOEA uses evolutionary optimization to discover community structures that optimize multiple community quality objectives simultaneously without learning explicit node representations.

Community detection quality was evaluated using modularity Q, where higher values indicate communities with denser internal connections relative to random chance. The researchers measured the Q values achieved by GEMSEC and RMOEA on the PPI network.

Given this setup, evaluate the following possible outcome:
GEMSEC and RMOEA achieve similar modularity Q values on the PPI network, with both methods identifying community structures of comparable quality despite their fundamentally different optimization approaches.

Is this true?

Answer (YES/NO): NO